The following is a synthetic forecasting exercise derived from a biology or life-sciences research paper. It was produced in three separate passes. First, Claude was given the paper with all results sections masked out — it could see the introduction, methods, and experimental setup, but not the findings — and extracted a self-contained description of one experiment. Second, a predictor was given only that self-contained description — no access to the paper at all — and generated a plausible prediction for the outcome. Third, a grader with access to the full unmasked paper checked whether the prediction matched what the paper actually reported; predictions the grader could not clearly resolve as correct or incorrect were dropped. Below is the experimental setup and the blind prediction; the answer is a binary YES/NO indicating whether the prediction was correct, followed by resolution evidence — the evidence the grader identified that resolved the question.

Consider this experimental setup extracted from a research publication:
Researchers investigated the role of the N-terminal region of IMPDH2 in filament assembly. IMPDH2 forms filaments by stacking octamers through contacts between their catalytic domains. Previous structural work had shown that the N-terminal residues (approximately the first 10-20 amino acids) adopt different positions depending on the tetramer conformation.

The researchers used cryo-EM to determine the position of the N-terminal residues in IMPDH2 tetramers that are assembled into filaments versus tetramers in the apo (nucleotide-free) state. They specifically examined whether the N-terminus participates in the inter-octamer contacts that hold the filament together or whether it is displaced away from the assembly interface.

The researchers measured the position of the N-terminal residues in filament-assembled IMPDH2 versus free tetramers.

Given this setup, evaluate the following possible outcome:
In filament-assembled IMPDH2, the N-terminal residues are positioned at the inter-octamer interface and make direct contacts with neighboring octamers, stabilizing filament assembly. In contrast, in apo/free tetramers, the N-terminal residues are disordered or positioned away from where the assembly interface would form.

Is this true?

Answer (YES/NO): YES